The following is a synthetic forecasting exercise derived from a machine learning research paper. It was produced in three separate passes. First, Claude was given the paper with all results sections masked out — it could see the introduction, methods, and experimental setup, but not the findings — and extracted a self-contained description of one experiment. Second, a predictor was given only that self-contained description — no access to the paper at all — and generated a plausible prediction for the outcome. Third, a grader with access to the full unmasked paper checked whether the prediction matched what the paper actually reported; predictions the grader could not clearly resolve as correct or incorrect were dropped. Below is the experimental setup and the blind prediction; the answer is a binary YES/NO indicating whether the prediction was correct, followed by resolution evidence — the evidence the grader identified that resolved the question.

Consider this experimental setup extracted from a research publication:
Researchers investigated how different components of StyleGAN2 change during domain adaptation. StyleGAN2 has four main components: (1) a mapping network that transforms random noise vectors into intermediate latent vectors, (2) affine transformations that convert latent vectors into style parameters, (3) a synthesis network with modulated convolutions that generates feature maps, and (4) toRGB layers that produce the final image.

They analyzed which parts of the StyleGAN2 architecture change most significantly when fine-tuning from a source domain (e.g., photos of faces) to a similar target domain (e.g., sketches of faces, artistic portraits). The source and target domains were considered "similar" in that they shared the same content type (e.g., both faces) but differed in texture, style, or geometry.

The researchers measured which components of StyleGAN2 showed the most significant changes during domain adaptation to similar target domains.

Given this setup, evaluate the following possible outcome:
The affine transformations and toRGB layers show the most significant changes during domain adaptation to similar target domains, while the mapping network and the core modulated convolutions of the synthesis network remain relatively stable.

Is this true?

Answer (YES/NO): NO